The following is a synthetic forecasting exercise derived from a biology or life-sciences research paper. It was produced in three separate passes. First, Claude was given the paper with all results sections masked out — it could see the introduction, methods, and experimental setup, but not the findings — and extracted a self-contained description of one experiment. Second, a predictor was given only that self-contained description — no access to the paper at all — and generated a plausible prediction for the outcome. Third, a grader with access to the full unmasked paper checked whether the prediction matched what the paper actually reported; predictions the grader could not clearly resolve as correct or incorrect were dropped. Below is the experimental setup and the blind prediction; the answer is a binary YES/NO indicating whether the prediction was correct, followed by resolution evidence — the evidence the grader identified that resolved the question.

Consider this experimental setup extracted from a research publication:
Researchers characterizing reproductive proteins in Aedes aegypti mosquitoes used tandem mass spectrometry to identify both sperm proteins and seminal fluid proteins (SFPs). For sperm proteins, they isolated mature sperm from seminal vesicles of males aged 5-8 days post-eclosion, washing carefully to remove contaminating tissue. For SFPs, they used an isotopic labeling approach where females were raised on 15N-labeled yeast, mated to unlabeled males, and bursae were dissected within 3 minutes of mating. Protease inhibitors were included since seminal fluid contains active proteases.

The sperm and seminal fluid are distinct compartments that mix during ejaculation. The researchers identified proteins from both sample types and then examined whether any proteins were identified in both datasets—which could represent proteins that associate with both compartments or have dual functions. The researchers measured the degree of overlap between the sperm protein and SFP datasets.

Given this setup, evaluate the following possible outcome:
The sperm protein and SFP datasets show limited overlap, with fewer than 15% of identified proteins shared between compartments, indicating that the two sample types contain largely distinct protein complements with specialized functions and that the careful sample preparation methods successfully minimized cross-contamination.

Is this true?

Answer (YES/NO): NO